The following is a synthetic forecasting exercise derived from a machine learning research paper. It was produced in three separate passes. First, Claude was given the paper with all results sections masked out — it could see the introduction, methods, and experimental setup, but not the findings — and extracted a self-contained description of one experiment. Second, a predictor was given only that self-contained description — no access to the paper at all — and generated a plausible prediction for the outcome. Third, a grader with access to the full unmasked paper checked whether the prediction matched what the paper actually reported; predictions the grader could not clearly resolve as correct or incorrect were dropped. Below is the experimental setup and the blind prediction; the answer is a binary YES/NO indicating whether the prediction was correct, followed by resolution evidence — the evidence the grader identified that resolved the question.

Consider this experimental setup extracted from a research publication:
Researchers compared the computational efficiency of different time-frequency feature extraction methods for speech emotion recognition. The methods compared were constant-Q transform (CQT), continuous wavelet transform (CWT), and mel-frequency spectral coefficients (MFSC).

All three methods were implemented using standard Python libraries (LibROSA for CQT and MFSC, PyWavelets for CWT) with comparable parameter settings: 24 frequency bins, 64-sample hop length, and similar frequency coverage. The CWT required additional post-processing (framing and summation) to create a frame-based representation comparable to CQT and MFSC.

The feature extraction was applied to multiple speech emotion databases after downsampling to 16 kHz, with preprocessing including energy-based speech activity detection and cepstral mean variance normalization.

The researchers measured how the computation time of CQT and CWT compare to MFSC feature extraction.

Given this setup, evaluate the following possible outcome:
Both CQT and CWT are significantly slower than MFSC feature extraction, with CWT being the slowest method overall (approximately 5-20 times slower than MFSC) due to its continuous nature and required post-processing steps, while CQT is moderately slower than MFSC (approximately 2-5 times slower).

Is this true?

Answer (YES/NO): NO